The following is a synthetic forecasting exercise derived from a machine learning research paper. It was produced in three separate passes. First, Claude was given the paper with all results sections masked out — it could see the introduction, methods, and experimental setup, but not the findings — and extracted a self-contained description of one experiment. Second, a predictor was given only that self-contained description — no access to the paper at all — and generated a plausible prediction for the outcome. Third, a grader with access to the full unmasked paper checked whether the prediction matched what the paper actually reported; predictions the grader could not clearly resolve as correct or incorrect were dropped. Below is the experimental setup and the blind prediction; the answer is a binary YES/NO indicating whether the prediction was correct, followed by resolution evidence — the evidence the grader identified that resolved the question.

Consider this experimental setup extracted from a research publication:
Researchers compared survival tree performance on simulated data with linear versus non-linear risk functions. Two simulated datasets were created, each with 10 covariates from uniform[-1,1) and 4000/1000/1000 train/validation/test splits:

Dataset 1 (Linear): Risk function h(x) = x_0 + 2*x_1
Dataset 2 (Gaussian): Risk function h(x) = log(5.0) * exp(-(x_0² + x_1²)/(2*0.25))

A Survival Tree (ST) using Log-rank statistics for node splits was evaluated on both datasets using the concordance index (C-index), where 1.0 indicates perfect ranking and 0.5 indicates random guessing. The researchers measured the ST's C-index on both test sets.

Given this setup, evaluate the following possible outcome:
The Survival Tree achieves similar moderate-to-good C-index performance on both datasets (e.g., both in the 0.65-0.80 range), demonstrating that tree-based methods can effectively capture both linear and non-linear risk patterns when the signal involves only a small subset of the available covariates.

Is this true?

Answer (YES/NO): NO